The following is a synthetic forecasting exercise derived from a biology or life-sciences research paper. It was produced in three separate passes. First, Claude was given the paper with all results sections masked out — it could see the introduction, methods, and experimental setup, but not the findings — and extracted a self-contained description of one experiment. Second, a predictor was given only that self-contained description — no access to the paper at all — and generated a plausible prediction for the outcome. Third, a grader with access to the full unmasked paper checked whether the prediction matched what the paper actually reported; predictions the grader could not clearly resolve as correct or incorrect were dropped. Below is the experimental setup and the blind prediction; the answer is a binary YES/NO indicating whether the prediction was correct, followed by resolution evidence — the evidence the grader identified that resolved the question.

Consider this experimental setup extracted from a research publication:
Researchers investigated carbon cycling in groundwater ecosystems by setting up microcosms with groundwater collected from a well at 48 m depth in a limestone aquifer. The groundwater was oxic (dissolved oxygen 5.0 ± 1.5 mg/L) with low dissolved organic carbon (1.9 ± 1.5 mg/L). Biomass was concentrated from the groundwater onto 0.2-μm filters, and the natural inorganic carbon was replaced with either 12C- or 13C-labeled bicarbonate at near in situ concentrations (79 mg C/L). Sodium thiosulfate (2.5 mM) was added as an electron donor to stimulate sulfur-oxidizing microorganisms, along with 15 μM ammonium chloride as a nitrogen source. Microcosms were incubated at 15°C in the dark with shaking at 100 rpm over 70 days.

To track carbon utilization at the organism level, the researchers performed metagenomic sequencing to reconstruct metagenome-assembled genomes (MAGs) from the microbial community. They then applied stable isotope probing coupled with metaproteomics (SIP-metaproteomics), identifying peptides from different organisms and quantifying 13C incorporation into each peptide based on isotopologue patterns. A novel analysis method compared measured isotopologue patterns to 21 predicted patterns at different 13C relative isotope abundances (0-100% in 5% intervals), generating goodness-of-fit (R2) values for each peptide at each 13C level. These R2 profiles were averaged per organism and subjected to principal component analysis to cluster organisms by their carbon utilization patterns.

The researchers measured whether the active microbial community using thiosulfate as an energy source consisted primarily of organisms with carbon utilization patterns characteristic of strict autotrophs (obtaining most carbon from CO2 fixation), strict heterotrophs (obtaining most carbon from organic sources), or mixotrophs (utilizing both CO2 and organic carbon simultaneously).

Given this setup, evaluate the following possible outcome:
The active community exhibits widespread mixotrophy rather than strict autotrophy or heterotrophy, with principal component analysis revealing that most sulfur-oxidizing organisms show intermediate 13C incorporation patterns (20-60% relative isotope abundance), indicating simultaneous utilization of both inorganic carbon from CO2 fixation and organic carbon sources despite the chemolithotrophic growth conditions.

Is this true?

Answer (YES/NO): NO